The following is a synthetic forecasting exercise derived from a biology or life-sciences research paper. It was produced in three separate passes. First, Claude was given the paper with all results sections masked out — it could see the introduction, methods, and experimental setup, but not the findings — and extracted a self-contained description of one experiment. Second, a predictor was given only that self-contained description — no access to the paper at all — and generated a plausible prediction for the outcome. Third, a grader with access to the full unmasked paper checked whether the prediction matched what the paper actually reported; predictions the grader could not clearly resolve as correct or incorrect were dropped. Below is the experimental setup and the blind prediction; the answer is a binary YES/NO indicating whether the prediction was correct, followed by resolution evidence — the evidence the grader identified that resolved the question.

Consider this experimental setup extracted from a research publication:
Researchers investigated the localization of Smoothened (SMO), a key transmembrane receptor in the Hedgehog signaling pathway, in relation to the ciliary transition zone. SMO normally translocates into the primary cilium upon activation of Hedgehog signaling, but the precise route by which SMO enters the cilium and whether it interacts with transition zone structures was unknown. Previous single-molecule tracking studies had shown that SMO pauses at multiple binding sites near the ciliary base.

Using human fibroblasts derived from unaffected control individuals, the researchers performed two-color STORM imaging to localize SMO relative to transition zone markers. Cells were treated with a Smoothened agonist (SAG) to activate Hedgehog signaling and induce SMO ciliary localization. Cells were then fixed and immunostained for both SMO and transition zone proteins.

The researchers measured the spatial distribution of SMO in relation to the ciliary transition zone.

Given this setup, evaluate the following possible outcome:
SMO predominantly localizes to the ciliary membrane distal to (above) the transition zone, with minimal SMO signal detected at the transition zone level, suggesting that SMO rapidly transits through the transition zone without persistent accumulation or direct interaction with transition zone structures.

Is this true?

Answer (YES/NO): NO